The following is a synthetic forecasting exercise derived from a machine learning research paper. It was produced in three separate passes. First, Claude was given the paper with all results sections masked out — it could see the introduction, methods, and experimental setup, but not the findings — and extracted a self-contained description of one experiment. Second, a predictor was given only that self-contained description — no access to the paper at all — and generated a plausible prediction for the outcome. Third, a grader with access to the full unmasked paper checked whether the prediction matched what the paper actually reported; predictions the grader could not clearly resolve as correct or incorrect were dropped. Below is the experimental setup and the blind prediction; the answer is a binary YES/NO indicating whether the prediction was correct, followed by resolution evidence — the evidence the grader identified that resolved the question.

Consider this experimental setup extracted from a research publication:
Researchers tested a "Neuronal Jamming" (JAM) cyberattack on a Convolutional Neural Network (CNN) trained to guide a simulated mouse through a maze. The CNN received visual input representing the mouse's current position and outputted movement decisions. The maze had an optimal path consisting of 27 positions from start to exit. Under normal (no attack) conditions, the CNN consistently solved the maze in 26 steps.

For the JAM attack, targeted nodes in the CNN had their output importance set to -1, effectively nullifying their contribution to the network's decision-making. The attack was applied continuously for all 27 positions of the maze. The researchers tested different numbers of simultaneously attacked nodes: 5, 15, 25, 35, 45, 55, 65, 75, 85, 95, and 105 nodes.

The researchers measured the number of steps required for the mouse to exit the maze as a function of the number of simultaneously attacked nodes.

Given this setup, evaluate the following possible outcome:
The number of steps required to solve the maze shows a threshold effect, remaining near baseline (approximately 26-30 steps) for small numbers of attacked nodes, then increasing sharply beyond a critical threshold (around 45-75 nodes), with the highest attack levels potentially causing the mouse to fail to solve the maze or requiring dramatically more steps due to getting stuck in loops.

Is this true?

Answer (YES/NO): NO